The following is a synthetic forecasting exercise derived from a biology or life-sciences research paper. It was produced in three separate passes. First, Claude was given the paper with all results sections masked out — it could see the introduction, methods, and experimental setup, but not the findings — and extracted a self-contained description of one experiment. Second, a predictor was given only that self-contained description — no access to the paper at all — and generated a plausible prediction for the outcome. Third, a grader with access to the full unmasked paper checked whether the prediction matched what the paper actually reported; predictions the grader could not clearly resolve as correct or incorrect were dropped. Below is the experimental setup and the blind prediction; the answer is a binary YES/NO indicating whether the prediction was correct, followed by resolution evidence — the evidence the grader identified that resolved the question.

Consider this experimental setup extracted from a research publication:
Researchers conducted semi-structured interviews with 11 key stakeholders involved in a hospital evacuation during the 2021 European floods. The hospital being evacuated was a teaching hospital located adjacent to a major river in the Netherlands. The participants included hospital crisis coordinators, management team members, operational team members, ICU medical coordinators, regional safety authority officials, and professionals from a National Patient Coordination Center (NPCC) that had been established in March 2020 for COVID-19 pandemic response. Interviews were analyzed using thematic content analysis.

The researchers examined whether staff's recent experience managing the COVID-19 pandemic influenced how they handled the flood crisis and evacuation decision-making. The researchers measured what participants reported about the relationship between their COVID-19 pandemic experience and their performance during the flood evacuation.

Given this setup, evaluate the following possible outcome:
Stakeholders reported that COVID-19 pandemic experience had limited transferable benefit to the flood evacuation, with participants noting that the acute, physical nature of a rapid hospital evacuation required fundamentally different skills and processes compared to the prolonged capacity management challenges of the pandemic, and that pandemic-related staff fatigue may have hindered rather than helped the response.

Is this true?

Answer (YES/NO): NO